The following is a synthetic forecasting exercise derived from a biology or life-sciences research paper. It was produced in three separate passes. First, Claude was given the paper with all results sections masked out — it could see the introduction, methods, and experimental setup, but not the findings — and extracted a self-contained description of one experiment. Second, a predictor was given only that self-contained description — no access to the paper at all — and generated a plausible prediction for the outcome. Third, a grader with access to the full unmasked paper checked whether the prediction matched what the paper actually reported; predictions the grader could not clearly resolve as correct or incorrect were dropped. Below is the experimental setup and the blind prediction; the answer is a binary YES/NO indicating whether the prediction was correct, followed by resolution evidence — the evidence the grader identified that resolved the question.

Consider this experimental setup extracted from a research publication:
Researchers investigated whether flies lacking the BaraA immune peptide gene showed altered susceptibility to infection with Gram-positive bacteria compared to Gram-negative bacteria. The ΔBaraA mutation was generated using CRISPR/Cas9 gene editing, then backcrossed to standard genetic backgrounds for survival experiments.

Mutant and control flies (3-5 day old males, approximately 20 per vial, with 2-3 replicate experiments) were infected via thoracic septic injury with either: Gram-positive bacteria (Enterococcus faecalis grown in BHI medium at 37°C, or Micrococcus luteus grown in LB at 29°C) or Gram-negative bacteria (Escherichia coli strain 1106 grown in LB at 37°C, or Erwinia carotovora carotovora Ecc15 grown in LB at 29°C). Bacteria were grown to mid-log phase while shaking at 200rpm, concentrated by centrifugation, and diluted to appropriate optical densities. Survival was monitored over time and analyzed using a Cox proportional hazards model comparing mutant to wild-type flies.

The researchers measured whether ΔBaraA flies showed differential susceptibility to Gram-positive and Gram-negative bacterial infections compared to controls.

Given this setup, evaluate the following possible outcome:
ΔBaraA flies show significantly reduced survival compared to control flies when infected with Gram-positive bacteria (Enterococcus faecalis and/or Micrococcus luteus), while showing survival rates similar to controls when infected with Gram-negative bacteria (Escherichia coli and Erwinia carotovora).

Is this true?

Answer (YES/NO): NO